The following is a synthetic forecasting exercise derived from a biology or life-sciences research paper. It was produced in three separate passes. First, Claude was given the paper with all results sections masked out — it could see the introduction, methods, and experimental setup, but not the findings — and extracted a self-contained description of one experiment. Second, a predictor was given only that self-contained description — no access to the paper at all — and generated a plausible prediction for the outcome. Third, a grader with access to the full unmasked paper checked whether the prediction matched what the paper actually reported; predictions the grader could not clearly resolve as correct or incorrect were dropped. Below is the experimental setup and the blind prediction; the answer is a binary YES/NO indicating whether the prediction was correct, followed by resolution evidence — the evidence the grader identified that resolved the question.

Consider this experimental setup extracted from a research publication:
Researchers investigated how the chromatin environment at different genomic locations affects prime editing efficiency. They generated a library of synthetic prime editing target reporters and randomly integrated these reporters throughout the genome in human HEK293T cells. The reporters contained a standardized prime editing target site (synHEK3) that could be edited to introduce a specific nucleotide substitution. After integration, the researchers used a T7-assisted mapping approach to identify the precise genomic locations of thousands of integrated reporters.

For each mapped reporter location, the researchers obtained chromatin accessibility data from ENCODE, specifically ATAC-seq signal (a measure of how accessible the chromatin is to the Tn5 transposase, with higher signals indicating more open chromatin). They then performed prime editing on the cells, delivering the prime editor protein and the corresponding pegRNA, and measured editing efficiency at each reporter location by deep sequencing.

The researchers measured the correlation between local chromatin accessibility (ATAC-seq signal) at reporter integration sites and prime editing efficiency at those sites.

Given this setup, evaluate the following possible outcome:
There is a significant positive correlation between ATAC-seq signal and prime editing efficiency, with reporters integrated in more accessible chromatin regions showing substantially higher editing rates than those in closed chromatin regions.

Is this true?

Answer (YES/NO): YES